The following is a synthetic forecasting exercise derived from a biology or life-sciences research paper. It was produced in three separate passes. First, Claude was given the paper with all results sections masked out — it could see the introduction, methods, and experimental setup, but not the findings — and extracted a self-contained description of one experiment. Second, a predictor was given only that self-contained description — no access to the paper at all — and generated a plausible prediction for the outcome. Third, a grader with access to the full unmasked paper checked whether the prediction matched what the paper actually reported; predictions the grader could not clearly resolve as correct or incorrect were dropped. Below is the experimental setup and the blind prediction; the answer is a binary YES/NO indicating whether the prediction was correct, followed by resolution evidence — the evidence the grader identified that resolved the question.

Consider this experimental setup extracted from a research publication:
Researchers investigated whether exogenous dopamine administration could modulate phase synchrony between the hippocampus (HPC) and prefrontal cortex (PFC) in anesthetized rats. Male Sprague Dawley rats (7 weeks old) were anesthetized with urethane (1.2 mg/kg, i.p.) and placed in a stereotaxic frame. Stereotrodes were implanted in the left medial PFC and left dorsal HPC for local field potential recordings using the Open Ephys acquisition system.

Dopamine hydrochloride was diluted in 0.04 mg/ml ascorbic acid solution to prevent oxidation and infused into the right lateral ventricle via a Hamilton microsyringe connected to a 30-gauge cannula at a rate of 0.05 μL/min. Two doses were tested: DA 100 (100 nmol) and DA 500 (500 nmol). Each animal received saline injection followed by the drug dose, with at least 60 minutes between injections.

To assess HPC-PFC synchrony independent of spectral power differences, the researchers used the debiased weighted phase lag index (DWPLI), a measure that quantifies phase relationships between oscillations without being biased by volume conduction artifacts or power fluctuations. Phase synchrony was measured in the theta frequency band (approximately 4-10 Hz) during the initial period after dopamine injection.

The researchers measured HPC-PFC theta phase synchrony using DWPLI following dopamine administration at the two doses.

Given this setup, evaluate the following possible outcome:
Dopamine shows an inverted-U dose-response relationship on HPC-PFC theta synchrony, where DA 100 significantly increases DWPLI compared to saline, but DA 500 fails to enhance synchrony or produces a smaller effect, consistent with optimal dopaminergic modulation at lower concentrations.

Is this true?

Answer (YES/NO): NO